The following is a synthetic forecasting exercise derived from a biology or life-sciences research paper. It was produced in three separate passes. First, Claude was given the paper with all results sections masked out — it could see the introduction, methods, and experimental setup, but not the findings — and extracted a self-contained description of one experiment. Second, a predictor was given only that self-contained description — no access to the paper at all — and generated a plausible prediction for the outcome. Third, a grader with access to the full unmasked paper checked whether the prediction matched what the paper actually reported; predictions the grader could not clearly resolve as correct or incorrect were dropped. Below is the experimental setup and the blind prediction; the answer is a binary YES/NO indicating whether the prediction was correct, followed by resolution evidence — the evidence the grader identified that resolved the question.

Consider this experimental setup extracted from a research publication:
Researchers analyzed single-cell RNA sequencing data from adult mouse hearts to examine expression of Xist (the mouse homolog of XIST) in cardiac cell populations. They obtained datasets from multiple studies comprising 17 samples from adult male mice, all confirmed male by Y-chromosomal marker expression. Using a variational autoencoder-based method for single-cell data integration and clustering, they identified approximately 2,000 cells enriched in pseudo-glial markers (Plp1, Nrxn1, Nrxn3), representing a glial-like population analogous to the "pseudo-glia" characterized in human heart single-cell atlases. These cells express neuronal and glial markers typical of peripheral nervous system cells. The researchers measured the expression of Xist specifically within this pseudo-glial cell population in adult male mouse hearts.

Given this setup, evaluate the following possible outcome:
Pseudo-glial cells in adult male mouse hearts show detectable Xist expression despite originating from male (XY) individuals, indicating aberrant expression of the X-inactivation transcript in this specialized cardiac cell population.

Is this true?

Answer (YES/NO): NO